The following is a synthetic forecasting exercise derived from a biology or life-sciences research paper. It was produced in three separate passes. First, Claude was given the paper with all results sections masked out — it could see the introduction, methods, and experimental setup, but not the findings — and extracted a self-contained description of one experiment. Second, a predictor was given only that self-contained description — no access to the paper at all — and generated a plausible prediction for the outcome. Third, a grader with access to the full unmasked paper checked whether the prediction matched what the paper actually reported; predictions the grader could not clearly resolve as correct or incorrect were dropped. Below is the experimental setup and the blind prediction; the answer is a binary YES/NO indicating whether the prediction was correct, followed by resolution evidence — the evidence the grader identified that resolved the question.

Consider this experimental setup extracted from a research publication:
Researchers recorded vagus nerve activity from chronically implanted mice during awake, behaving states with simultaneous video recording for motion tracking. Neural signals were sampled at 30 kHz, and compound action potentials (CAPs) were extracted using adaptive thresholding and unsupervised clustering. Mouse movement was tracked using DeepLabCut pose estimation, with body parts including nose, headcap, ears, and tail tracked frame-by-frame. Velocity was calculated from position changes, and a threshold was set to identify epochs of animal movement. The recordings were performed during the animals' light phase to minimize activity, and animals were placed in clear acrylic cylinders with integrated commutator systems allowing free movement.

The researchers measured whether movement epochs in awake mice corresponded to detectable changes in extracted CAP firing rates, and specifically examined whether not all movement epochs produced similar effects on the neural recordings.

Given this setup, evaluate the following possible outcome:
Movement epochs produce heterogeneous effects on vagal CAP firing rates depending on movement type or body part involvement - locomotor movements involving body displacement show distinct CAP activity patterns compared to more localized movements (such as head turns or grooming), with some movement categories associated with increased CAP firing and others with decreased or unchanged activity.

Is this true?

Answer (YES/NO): NO